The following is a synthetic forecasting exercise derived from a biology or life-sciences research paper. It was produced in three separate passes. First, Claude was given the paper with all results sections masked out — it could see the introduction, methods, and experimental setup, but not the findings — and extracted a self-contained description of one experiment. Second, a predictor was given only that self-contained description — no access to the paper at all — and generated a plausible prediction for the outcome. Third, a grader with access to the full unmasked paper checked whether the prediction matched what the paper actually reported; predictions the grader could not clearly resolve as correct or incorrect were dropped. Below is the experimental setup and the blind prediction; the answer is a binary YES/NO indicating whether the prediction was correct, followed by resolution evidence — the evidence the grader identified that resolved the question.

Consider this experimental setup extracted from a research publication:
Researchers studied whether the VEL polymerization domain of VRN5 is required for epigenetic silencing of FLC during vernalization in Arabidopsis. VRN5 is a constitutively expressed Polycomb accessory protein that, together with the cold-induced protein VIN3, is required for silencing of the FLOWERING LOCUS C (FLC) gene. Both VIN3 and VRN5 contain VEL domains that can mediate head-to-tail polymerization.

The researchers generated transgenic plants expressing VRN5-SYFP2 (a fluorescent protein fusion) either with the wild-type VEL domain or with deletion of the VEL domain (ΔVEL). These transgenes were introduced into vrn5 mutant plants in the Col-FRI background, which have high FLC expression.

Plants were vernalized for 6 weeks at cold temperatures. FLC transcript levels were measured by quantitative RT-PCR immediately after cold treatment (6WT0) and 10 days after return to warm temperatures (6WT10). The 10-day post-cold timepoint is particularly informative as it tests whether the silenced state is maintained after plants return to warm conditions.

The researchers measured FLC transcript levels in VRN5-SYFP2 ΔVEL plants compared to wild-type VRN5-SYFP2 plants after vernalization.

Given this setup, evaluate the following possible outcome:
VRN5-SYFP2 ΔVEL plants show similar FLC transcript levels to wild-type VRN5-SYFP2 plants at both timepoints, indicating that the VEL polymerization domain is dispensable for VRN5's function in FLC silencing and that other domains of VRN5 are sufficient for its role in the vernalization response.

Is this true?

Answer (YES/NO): YES